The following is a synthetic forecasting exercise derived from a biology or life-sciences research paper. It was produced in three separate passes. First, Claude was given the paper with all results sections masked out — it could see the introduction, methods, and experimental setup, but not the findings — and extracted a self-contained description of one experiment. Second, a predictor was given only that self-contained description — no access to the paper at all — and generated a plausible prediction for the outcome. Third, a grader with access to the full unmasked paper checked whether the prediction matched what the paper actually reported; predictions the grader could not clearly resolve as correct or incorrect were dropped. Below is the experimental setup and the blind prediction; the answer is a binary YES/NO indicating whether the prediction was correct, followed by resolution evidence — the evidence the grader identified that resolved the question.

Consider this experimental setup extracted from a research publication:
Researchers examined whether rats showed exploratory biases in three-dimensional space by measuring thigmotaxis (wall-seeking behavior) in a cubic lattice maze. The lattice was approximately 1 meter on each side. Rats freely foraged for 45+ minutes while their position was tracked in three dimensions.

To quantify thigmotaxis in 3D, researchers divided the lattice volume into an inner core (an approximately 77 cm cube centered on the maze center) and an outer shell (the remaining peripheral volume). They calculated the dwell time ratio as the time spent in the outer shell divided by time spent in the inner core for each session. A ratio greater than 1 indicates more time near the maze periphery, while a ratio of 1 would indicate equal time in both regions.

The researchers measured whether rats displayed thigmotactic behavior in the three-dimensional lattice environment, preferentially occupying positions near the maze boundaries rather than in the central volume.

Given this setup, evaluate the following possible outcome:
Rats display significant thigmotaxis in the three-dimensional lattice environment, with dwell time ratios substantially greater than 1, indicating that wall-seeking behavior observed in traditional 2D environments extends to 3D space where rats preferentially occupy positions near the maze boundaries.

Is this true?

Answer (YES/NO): YES